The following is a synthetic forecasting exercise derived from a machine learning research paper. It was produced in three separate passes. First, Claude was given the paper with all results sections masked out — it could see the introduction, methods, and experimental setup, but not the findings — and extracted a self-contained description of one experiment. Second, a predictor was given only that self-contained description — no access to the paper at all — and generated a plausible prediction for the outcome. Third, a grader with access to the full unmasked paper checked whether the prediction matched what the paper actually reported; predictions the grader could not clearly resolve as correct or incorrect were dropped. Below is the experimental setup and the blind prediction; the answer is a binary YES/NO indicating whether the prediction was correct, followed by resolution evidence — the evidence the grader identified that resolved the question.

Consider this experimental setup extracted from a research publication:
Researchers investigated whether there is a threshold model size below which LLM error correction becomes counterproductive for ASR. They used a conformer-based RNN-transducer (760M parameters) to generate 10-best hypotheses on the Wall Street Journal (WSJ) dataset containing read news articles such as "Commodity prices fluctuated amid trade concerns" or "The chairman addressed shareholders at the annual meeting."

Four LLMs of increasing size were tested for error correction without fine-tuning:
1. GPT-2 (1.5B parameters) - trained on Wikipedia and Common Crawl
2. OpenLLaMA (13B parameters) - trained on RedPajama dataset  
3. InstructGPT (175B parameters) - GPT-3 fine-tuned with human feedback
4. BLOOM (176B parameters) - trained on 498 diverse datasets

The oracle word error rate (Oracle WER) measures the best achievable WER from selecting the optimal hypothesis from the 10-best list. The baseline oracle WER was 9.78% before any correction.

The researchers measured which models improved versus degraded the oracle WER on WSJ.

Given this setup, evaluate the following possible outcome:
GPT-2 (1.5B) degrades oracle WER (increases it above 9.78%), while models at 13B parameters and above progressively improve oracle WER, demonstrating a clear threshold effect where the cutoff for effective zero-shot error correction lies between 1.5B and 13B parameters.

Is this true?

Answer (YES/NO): NO